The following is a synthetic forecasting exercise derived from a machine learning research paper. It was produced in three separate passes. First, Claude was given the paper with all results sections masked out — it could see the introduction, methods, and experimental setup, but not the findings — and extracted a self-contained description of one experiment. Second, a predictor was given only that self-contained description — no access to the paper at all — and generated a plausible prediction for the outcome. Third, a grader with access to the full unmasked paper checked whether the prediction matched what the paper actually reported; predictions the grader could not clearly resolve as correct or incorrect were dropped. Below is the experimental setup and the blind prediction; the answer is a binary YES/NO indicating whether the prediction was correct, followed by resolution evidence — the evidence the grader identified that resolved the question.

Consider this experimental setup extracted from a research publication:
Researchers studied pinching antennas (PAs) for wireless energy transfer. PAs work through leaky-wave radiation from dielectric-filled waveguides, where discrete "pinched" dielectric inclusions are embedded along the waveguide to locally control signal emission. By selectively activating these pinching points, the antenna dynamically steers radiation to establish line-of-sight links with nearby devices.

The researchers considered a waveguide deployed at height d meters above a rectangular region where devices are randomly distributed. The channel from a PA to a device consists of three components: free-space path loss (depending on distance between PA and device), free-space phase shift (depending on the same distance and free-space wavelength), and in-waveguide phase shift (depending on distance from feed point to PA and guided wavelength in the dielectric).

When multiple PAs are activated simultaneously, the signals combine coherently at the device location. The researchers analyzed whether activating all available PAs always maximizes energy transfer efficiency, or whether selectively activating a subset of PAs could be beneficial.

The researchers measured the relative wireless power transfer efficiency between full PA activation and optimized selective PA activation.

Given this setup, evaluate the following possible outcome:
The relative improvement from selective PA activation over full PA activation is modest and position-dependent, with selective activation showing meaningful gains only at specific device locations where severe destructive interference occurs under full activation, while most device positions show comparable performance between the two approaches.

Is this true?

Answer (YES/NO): NO